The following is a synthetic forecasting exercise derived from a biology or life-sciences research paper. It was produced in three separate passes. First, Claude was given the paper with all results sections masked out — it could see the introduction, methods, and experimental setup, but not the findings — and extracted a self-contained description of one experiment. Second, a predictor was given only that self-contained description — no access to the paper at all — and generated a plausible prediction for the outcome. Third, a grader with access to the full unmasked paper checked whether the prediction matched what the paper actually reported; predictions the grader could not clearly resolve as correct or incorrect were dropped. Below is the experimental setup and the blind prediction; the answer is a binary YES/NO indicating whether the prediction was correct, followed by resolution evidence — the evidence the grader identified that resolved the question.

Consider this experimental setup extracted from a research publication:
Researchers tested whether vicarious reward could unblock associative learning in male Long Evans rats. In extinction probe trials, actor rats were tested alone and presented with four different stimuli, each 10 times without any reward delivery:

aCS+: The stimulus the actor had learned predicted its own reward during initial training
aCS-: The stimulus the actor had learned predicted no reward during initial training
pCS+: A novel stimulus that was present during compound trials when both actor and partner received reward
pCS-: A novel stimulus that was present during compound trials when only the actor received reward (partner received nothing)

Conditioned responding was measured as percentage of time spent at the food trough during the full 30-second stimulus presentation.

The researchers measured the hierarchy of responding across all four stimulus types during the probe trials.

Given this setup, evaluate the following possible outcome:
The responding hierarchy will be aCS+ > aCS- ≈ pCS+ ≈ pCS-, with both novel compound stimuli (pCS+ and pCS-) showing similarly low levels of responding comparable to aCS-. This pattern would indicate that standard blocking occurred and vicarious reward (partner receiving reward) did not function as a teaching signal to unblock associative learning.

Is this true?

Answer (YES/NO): NO